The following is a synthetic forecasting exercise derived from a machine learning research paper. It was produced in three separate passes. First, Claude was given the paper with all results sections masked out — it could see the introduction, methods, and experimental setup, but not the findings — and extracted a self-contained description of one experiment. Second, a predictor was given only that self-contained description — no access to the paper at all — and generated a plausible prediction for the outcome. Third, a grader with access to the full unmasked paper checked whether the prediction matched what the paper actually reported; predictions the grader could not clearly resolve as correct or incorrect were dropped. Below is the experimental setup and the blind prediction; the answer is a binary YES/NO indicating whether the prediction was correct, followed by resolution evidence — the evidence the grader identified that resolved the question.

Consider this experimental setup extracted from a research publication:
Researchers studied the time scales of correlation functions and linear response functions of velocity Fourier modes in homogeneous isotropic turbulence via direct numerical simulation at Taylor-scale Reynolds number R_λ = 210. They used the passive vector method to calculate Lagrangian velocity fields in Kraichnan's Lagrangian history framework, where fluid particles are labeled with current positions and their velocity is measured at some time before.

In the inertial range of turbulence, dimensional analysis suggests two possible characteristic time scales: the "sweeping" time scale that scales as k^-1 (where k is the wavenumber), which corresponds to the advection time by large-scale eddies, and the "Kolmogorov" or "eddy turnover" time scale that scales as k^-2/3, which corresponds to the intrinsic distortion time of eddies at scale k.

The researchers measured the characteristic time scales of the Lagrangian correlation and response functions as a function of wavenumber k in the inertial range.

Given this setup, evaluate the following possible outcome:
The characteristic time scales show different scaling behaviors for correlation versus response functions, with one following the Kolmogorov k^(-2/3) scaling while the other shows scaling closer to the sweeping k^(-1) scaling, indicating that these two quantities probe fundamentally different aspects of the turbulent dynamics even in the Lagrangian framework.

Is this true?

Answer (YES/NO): NO